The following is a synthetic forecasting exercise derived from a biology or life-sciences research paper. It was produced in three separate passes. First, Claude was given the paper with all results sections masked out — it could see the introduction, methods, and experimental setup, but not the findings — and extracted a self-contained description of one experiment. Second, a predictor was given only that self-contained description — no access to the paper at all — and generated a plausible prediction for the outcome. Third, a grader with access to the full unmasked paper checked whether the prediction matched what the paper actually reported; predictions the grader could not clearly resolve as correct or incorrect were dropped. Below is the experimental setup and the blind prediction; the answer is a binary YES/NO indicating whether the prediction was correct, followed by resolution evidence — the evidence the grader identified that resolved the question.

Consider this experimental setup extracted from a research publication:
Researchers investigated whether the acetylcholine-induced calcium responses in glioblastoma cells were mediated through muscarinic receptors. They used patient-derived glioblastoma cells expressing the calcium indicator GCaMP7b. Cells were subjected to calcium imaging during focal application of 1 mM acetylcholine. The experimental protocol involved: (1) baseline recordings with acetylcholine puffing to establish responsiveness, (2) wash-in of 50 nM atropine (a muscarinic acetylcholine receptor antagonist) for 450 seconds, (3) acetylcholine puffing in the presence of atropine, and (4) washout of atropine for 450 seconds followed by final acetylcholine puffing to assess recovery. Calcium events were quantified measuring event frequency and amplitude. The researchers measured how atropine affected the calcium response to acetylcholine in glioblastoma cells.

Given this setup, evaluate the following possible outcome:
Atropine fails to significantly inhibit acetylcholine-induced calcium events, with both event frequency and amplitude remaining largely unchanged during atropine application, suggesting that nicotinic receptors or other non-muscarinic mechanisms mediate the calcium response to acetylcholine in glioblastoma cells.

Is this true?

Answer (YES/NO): NO